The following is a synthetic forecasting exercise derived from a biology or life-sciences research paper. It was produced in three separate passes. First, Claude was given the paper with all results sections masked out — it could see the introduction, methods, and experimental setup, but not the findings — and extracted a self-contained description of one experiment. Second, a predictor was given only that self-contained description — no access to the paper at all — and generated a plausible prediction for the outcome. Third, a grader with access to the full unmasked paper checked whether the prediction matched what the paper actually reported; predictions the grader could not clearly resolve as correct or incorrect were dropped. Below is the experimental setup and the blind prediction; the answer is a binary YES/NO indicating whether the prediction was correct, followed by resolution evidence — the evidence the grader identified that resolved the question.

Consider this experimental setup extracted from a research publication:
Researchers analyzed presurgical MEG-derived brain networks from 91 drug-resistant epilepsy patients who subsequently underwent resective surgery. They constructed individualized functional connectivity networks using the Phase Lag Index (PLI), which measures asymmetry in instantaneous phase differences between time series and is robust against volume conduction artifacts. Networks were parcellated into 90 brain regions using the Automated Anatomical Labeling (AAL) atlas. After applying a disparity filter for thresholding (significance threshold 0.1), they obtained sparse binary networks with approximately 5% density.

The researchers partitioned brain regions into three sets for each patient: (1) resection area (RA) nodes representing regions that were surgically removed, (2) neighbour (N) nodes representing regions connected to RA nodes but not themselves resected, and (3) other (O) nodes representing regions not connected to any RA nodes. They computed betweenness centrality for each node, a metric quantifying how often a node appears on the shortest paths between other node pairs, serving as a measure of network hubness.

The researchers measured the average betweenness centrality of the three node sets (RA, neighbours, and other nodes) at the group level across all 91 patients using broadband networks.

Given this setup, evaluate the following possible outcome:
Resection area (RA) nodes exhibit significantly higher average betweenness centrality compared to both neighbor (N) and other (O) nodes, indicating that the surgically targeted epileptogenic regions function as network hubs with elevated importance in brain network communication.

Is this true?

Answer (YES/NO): NO